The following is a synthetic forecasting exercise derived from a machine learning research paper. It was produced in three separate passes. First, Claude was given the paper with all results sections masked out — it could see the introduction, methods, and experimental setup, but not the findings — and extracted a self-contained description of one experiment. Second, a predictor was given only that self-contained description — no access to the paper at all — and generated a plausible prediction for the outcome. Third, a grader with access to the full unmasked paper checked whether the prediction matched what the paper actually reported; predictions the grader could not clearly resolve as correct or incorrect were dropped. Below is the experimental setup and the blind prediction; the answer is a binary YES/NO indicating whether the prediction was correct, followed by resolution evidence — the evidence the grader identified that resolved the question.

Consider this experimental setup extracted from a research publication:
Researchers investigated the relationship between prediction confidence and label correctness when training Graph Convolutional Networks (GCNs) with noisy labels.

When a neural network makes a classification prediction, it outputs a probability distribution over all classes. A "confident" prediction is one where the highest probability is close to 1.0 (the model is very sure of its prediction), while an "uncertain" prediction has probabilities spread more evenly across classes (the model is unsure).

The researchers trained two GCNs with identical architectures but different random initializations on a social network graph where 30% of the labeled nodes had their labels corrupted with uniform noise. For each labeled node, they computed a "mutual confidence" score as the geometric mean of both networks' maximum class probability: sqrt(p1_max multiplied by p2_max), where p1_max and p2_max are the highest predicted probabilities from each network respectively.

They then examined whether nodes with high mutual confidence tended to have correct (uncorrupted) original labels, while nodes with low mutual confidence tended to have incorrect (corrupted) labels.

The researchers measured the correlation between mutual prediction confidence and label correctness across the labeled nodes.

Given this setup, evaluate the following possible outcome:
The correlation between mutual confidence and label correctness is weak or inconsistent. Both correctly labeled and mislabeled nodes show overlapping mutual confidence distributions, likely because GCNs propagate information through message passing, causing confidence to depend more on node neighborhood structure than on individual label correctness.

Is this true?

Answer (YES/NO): NO